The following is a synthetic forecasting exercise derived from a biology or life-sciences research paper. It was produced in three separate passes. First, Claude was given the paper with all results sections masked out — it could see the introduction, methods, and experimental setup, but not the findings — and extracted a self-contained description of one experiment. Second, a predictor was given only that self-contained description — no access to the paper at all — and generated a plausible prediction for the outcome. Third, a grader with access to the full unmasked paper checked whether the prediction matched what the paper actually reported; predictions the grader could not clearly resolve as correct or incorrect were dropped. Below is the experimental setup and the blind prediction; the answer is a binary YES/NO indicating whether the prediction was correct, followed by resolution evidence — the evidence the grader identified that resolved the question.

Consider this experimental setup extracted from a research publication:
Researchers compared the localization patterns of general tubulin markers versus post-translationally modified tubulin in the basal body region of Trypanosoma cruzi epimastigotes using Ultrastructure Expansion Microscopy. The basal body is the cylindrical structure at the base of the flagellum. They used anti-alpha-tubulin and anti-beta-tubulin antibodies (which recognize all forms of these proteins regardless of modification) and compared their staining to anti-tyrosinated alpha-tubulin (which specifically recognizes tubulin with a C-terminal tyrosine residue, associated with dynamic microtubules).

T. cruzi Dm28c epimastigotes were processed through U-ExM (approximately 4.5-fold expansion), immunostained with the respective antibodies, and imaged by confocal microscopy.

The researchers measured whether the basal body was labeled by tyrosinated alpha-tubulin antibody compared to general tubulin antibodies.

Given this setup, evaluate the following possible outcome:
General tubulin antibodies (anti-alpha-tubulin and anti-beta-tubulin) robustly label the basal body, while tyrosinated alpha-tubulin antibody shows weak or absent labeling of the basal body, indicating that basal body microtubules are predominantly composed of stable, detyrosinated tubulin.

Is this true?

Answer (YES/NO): NO